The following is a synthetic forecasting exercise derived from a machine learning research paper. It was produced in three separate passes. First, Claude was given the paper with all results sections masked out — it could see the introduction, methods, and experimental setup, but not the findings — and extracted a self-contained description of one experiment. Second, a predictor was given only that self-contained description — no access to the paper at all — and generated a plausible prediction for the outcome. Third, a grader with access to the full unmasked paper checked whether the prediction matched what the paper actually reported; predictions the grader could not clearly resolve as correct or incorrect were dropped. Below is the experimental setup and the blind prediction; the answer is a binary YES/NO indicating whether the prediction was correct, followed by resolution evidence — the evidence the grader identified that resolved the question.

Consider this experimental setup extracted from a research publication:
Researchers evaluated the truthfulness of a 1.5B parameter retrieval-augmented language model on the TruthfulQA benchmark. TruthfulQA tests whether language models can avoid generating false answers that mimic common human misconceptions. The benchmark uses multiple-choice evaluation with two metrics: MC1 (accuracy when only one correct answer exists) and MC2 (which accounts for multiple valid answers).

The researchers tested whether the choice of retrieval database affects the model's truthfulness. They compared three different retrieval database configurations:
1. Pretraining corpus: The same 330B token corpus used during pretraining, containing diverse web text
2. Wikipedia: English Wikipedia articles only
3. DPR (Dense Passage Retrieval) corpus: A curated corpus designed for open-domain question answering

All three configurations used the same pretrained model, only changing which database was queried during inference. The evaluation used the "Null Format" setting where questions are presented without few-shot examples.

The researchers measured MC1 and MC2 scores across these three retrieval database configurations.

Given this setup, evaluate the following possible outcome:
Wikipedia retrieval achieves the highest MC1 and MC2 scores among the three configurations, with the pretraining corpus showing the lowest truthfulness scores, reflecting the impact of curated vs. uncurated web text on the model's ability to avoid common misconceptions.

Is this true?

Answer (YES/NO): NO